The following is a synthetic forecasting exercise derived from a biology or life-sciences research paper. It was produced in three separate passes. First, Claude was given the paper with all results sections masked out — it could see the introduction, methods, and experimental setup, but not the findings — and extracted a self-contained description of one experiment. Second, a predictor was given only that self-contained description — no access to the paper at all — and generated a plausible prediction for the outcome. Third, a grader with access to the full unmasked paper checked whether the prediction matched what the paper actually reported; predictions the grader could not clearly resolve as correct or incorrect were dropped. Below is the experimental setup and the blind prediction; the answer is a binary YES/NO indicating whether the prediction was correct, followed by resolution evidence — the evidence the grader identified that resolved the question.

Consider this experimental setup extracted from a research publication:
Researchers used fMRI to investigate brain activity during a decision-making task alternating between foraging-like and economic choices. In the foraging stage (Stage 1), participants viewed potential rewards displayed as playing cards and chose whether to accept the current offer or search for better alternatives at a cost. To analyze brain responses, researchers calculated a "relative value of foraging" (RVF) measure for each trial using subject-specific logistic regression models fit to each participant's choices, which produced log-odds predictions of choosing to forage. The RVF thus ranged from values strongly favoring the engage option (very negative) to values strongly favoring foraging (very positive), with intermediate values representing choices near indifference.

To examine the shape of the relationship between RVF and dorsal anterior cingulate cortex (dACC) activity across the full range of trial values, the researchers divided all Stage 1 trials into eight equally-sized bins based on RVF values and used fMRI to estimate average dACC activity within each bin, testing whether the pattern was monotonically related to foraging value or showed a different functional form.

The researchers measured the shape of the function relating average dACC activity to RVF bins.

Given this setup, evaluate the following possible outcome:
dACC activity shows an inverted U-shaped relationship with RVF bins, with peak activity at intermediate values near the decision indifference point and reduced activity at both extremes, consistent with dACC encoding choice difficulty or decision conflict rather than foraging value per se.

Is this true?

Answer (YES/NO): YES